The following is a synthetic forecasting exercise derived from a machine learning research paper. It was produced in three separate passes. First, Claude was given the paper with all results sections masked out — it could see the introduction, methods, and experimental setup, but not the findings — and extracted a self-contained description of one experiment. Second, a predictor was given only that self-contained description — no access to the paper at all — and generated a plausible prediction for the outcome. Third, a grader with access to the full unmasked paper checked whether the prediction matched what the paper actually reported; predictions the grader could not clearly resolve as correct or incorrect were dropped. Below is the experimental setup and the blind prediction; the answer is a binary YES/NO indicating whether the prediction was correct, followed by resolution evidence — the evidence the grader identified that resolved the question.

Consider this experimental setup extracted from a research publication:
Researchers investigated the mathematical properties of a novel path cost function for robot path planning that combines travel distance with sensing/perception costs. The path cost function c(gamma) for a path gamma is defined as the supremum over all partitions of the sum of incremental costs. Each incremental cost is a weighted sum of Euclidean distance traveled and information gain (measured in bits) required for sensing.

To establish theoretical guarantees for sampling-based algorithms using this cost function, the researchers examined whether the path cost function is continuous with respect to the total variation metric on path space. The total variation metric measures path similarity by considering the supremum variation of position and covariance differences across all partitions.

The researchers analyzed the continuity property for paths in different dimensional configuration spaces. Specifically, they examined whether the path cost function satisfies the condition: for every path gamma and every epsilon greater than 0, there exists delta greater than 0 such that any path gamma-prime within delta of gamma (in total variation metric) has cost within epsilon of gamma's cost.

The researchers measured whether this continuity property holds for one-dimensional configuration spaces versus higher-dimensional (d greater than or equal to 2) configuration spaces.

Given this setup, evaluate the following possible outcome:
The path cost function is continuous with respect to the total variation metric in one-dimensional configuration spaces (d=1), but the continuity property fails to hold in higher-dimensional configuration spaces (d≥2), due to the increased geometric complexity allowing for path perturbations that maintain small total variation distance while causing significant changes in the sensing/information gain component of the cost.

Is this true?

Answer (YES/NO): NO